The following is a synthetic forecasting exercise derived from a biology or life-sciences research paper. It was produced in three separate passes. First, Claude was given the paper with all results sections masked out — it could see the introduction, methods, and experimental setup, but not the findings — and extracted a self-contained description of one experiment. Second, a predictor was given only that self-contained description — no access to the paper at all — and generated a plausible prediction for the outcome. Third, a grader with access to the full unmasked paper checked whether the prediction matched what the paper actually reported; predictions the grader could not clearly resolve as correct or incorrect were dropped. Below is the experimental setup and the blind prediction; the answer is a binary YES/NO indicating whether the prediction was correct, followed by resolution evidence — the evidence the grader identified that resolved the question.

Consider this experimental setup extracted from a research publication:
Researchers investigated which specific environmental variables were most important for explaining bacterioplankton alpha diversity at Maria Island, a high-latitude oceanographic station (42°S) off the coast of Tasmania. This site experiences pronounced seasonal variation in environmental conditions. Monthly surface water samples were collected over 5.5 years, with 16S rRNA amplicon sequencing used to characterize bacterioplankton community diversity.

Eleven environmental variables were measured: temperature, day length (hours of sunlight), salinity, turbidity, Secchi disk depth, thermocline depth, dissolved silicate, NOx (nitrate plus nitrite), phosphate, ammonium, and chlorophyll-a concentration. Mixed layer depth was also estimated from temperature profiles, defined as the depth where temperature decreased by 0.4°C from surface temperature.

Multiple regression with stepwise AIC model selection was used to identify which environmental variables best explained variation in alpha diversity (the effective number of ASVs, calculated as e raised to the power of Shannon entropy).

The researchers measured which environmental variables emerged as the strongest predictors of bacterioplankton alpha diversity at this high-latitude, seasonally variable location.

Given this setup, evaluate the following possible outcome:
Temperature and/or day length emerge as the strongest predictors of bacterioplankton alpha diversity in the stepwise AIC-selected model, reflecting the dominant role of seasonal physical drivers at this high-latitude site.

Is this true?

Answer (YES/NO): YES